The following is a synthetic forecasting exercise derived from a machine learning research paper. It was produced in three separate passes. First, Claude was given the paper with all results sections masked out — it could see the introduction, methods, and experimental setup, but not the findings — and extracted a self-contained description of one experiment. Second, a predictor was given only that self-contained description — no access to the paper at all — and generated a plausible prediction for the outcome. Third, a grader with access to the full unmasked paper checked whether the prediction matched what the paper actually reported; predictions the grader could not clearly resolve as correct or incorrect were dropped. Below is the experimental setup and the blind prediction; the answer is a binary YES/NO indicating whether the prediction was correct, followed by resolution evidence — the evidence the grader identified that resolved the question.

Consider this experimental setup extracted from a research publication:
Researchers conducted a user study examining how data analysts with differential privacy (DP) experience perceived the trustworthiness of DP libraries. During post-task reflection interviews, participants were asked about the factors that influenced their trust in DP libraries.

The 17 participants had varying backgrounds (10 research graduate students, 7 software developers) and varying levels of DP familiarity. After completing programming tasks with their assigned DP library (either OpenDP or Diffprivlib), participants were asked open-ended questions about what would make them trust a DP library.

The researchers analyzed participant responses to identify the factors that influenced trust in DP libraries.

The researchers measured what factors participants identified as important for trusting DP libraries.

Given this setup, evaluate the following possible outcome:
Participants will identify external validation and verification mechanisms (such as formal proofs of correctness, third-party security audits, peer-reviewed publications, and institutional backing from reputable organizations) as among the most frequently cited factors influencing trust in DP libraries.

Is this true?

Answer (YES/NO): NO